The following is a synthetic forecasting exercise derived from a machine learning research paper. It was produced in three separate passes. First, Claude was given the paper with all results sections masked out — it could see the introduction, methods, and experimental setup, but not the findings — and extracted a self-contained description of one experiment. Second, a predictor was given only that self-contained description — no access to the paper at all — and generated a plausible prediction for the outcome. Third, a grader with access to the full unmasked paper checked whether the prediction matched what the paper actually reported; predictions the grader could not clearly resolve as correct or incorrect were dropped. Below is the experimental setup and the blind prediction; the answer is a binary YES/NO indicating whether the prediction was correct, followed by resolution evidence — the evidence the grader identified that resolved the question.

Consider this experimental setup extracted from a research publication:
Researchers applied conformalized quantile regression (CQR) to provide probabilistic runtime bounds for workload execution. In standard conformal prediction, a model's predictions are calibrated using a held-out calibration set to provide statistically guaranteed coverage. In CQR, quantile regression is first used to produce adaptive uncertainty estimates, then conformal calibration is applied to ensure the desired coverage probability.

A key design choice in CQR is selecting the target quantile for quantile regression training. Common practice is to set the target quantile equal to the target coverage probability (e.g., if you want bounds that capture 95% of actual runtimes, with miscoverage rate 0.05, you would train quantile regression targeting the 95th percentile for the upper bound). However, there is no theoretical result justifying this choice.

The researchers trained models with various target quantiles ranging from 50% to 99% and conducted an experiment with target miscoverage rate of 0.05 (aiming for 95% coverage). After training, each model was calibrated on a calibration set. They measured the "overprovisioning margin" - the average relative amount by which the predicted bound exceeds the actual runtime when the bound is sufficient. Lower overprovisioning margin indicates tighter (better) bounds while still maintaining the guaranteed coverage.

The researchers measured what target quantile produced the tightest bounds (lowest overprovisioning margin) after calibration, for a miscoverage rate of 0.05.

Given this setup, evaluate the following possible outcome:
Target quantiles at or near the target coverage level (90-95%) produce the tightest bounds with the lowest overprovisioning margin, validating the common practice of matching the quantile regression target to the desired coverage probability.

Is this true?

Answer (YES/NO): NO